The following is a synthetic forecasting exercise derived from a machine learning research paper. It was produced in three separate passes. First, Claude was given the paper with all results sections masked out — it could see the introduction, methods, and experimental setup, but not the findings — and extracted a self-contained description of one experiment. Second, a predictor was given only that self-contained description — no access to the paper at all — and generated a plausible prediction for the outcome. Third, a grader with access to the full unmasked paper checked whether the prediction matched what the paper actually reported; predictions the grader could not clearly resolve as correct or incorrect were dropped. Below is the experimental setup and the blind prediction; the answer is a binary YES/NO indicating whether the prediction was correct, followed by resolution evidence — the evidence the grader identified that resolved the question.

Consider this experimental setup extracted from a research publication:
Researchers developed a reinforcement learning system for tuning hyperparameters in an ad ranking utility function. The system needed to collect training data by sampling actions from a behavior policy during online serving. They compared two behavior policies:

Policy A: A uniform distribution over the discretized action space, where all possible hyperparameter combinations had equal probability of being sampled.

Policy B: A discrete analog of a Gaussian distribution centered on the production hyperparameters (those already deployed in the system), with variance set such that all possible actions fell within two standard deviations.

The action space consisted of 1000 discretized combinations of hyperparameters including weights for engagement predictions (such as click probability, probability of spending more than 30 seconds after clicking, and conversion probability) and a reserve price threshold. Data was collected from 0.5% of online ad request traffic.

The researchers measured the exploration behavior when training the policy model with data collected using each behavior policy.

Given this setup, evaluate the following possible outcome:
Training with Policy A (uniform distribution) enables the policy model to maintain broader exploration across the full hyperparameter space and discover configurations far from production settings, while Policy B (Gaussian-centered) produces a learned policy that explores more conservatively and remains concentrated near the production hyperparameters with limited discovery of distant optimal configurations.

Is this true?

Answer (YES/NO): YES